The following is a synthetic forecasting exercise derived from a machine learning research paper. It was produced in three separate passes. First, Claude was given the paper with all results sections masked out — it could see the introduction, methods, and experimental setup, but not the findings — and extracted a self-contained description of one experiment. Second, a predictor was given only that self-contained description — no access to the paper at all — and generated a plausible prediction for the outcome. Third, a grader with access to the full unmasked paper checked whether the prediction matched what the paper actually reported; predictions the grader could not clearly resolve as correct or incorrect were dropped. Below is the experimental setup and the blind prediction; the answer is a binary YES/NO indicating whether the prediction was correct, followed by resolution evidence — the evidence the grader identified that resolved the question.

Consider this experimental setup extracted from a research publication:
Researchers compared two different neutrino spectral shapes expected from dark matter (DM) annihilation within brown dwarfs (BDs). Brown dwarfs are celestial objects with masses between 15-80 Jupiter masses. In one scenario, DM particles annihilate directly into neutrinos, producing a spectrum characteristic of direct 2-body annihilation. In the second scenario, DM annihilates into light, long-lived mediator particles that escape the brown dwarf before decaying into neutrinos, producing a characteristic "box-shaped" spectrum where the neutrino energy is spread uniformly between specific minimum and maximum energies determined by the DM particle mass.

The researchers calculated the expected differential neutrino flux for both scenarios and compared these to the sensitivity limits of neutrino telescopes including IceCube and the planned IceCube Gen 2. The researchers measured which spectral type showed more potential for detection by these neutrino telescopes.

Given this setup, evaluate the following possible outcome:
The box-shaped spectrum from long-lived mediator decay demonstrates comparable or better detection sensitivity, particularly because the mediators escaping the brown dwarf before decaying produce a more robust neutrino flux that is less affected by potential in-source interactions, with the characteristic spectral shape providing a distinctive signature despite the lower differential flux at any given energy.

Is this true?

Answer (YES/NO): YES